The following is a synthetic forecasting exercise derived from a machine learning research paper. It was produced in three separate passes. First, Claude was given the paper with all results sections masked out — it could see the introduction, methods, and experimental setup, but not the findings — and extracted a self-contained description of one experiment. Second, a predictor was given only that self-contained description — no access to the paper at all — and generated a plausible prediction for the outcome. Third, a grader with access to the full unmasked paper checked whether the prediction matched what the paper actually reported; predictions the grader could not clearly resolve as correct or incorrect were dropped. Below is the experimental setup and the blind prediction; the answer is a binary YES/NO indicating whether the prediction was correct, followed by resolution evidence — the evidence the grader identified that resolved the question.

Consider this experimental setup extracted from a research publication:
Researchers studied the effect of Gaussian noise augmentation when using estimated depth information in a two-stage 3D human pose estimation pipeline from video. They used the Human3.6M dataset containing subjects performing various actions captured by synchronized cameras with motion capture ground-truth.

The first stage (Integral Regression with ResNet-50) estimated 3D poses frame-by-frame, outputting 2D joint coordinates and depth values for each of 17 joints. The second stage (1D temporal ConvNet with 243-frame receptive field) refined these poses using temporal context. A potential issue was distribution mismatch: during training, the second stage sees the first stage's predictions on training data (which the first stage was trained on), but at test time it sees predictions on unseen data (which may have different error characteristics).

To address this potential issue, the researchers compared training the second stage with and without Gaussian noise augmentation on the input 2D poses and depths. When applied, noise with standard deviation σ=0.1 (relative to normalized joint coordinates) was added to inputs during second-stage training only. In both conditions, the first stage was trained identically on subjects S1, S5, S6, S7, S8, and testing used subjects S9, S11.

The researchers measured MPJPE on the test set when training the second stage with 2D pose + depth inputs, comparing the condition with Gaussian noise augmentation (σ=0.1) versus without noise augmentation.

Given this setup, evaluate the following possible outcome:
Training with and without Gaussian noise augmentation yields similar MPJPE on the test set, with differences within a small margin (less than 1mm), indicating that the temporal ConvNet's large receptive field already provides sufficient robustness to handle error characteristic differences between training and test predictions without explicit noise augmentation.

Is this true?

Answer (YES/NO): NO